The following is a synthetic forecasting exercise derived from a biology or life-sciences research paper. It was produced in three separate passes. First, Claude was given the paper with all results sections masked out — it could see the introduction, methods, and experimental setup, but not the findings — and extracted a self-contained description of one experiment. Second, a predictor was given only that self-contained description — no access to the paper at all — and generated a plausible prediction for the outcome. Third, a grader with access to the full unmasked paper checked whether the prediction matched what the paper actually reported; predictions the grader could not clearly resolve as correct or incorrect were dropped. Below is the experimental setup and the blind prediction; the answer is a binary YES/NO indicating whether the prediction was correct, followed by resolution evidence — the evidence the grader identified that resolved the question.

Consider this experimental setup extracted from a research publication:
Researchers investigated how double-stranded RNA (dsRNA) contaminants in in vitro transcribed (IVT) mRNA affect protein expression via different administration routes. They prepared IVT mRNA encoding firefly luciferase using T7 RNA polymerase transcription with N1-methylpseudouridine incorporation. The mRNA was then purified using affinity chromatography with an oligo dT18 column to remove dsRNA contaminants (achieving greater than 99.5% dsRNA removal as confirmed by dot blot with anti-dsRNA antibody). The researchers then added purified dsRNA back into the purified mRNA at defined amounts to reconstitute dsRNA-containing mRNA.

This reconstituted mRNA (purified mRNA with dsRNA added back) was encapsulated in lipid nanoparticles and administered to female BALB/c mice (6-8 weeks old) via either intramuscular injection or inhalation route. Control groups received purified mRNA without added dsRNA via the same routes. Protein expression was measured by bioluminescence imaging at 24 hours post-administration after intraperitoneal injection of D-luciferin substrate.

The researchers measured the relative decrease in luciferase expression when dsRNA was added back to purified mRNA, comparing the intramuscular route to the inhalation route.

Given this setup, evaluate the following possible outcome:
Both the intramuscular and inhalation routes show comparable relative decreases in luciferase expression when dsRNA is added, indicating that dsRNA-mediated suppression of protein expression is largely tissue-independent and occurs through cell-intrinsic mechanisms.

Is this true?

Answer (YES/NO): NO